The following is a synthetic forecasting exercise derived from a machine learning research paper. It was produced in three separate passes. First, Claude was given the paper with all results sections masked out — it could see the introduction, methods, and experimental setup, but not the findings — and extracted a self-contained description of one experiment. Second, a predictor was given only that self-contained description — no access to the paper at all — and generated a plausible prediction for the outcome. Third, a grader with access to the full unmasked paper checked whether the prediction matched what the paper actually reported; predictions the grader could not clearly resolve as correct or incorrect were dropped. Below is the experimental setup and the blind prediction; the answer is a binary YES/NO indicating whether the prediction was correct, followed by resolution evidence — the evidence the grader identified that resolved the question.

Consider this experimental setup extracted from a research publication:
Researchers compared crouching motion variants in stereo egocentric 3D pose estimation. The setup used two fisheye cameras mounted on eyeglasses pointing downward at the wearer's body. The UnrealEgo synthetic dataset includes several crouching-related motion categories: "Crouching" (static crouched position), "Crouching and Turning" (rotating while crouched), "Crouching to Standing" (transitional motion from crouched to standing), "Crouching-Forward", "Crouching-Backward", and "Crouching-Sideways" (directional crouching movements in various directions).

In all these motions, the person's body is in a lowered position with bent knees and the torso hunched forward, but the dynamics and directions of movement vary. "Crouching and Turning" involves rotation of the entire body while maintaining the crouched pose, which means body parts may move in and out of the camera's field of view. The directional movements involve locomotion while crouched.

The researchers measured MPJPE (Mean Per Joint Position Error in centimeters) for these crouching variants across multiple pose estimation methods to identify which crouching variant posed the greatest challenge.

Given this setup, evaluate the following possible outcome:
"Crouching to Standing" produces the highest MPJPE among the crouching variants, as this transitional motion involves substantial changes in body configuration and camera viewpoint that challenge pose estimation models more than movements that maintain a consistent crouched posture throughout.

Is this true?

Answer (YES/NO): NO